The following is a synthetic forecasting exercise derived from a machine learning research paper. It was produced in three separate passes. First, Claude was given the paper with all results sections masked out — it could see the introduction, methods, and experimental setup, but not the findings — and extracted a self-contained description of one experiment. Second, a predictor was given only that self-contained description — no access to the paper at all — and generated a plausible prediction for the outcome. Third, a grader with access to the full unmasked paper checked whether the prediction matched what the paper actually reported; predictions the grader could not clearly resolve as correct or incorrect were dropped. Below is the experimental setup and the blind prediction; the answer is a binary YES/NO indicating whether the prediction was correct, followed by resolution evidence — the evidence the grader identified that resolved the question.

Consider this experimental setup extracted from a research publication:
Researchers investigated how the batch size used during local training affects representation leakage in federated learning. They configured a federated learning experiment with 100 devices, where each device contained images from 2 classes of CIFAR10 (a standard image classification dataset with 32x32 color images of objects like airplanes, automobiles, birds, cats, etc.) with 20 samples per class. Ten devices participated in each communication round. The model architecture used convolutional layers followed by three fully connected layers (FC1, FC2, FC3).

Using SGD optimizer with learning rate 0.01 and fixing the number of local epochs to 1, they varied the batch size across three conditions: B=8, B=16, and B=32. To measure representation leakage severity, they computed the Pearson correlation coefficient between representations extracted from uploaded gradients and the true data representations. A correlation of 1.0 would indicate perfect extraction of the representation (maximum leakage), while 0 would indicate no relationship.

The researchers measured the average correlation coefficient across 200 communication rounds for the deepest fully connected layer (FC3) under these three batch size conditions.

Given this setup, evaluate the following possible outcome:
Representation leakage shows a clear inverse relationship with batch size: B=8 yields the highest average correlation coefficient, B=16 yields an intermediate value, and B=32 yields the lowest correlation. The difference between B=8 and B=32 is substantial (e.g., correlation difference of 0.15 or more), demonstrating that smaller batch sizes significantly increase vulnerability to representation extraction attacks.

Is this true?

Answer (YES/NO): NO